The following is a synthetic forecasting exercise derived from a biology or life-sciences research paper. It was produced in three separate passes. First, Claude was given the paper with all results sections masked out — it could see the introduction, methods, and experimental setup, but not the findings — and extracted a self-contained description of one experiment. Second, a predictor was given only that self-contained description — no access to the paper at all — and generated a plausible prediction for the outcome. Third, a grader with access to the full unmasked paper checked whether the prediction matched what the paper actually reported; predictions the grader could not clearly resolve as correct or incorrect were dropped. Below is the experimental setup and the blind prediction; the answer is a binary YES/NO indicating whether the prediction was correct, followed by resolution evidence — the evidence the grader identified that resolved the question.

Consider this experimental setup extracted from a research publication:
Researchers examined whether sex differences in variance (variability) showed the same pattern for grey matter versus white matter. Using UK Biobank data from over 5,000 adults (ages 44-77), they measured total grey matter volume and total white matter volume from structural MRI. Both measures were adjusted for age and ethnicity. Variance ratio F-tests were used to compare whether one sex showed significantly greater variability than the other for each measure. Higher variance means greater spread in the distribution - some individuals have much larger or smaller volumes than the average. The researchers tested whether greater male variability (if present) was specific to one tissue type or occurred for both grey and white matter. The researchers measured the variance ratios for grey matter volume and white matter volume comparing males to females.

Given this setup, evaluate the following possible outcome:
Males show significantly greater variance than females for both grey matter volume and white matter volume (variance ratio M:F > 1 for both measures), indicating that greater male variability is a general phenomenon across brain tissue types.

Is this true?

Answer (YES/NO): YES